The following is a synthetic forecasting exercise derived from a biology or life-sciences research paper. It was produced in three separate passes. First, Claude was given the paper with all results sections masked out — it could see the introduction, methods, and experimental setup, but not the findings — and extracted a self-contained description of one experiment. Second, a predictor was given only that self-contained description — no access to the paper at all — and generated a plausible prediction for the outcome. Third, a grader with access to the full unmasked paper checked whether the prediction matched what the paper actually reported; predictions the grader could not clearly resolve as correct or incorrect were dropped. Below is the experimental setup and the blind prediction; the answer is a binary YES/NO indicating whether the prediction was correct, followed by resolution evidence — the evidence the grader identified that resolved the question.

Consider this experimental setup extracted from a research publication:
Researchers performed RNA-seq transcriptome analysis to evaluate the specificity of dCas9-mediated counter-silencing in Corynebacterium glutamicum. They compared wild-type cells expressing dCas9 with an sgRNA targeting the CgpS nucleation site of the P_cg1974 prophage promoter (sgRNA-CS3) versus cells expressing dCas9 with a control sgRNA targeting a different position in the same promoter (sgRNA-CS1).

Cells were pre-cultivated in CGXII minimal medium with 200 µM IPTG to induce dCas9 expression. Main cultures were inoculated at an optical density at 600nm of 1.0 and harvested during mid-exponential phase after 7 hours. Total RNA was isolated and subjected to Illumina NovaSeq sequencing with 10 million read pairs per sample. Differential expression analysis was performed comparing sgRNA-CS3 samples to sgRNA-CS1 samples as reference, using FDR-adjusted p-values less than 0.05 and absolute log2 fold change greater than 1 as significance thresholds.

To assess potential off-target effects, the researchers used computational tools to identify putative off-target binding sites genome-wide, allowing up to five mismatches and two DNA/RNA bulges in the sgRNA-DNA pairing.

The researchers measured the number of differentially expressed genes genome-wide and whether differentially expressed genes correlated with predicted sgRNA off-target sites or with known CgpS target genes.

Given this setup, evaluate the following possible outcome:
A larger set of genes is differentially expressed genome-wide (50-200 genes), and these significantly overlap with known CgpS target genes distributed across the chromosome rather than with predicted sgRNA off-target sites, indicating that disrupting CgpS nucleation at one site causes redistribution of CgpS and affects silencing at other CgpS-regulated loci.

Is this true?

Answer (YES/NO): NO